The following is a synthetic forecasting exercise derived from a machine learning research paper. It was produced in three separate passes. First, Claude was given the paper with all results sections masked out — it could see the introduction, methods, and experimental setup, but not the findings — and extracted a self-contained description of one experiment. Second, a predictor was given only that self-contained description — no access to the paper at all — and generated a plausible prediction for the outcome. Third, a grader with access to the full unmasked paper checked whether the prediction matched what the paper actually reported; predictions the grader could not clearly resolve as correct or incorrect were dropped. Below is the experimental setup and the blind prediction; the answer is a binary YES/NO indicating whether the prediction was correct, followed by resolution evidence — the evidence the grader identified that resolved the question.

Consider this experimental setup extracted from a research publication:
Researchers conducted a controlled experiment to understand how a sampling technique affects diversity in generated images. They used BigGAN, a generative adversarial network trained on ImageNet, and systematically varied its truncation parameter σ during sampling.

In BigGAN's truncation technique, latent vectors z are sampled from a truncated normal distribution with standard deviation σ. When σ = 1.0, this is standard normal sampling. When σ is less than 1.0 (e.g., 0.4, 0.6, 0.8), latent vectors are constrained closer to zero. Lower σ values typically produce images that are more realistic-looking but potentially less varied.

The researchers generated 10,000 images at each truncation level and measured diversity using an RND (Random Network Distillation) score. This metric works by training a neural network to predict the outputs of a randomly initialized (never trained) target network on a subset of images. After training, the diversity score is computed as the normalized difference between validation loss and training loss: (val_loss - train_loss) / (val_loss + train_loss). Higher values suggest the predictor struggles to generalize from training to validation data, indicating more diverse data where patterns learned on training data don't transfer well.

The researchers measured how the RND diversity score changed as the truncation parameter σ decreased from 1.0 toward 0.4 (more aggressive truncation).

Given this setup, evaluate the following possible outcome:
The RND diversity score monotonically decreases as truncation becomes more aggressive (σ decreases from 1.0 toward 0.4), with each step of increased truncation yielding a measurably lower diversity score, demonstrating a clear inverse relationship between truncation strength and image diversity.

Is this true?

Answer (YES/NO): YES